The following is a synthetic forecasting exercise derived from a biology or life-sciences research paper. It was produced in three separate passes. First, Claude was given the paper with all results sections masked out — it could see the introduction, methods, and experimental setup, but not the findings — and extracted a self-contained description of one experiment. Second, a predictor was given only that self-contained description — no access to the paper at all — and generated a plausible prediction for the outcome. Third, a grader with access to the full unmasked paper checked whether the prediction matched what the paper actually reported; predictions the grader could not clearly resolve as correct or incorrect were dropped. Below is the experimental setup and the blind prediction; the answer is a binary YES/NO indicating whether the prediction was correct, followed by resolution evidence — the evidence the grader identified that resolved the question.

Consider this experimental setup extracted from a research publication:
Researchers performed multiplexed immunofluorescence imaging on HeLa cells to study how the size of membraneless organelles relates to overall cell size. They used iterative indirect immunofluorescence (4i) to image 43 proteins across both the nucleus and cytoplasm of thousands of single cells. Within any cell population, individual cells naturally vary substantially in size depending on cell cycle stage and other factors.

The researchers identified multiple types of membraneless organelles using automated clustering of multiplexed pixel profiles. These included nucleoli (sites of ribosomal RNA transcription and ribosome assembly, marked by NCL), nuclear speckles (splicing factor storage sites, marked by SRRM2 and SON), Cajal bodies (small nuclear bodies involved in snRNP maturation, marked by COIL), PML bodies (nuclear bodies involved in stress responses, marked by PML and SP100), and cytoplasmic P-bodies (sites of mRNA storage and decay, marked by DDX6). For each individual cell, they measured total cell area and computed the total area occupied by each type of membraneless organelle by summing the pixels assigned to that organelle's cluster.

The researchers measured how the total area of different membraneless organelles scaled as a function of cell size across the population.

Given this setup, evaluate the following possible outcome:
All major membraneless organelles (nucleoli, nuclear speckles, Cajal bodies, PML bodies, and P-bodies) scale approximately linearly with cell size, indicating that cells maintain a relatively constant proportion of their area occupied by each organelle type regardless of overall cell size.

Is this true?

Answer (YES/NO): NO